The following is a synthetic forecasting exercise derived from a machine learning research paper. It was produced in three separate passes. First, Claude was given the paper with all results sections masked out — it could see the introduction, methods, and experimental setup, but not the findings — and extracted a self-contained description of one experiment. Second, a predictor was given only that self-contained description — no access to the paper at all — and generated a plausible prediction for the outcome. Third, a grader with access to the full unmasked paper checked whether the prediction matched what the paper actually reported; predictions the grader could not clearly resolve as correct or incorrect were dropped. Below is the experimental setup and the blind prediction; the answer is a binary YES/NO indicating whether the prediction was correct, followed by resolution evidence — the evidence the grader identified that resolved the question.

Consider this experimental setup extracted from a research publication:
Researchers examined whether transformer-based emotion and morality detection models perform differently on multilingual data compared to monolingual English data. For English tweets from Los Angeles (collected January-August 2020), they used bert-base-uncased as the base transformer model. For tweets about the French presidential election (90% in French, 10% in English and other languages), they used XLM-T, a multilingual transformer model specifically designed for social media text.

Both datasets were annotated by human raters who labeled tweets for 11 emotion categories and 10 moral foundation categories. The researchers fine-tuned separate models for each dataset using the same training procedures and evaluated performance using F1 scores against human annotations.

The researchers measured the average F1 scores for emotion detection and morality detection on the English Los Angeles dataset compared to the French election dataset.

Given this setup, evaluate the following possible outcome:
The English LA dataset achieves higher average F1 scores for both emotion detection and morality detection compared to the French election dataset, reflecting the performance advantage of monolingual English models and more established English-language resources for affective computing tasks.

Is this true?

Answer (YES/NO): NO